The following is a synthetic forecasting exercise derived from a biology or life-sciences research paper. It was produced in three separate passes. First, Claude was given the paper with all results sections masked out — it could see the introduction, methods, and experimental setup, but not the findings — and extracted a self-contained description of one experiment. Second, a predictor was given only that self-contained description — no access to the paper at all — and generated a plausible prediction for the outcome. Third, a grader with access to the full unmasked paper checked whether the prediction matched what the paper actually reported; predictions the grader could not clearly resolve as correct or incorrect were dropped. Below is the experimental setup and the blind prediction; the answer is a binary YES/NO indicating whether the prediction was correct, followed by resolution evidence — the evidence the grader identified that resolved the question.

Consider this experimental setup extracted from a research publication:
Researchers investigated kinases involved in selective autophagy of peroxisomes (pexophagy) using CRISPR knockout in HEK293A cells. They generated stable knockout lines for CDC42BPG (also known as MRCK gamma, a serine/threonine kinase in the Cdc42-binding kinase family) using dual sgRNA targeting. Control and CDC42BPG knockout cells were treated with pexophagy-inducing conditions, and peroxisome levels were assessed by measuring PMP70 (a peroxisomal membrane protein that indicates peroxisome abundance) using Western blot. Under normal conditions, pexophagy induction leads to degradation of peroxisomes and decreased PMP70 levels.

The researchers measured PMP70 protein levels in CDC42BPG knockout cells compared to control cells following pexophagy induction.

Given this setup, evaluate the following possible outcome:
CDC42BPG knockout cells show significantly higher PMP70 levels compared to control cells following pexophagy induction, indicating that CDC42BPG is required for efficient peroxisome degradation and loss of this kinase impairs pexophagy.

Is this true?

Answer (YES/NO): NO